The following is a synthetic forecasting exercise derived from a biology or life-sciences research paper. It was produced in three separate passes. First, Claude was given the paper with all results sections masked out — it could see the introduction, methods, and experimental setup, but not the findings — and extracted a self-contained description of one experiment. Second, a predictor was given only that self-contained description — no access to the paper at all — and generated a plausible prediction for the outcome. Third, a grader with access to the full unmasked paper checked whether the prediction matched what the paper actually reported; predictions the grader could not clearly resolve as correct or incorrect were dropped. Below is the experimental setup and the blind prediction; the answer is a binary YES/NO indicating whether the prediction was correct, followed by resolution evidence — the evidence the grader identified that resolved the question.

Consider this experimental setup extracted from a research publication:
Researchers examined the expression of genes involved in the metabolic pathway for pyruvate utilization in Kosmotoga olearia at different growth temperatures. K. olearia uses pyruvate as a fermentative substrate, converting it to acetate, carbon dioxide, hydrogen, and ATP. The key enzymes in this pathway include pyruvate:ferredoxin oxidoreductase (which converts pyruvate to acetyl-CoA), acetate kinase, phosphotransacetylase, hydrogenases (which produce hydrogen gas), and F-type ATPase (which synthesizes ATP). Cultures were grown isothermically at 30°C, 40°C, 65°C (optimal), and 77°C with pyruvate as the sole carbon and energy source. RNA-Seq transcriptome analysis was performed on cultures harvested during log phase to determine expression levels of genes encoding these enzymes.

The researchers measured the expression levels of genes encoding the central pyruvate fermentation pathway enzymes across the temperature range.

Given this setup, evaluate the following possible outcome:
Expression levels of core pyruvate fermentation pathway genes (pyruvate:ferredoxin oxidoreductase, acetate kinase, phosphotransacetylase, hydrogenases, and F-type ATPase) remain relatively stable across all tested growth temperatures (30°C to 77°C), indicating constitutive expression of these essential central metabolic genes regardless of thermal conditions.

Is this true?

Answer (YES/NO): YES